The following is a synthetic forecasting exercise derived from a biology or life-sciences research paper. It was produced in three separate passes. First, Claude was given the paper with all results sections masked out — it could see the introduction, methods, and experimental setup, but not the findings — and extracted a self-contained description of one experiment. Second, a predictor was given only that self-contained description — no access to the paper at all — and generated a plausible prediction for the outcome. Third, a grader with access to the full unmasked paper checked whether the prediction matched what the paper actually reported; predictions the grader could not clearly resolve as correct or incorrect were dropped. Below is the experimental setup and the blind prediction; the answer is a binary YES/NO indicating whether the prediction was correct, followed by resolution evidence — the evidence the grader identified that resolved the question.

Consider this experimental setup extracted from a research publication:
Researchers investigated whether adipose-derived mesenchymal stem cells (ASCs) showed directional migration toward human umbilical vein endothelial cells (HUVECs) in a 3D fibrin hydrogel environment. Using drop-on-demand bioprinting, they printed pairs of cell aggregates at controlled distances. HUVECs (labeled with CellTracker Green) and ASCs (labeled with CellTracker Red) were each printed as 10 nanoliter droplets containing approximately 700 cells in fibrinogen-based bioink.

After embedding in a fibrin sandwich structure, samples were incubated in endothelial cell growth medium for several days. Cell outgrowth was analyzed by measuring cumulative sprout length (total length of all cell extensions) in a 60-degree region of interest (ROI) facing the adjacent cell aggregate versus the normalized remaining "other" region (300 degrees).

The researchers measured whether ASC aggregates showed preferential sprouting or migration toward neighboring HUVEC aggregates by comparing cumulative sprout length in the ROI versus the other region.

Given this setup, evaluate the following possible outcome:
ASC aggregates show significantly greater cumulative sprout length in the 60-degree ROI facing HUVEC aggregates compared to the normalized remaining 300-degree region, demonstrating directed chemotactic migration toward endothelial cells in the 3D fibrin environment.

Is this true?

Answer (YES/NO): YES